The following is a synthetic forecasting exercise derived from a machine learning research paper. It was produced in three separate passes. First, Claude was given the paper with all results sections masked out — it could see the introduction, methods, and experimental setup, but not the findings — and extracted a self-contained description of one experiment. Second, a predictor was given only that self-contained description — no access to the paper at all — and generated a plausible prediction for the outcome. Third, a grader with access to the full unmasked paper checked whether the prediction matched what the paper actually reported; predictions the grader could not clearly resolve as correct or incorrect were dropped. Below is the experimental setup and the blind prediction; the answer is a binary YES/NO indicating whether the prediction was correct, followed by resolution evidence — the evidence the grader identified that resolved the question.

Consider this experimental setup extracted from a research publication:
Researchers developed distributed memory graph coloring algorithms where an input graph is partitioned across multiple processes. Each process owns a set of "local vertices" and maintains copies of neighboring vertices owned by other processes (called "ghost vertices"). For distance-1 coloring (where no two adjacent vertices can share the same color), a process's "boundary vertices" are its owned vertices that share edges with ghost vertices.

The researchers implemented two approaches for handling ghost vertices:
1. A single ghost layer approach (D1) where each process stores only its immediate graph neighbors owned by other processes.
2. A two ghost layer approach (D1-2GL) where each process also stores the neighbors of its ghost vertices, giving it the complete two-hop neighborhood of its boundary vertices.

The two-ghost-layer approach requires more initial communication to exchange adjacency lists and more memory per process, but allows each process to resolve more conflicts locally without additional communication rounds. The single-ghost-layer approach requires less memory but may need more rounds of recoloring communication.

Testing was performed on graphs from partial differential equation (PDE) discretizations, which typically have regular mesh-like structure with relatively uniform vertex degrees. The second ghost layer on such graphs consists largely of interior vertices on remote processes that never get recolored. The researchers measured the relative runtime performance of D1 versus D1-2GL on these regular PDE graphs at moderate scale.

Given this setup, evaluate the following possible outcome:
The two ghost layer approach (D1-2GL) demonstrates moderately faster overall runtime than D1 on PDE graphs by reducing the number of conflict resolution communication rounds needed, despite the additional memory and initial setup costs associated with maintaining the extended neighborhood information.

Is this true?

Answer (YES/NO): YES